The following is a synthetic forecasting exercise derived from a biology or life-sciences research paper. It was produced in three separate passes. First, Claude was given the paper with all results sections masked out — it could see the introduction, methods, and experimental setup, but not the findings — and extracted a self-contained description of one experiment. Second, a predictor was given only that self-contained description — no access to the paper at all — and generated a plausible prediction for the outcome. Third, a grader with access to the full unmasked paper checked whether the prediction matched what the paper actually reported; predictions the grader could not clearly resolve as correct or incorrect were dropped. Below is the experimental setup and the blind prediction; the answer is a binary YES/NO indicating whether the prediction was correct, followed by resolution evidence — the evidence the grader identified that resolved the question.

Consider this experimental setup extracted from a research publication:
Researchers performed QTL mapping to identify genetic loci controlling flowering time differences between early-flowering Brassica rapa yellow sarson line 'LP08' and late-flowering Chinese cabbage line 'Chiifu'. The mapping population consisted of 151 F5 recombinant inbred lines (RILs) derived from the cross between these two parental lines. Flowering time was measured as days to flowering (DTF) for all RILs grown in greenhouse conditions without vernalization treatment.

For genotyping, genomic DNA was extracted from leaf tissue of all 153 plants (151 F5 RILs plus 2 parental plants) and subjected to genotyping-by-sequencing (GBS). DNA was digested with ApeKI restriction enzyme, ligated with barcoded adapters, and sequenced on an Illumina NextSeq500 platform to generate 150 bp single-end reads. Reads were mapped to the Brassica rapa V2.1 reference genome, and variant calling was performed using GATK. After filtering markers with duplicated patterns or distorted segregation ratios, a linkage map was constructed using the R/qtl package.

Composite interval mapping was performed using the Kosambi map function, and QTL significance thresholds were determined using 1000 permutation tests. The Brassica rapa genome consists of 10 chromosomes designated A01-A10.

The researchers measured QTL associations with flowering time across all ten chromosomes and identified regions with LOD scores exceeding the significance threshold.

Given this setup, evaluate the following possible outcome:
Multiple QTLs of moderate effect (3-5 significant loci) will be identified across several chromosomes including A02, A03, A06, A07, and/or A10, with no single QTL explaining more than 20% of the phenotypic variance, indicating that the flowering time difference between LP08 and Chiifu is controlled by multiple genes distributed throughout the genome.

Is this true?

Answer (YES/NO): NO